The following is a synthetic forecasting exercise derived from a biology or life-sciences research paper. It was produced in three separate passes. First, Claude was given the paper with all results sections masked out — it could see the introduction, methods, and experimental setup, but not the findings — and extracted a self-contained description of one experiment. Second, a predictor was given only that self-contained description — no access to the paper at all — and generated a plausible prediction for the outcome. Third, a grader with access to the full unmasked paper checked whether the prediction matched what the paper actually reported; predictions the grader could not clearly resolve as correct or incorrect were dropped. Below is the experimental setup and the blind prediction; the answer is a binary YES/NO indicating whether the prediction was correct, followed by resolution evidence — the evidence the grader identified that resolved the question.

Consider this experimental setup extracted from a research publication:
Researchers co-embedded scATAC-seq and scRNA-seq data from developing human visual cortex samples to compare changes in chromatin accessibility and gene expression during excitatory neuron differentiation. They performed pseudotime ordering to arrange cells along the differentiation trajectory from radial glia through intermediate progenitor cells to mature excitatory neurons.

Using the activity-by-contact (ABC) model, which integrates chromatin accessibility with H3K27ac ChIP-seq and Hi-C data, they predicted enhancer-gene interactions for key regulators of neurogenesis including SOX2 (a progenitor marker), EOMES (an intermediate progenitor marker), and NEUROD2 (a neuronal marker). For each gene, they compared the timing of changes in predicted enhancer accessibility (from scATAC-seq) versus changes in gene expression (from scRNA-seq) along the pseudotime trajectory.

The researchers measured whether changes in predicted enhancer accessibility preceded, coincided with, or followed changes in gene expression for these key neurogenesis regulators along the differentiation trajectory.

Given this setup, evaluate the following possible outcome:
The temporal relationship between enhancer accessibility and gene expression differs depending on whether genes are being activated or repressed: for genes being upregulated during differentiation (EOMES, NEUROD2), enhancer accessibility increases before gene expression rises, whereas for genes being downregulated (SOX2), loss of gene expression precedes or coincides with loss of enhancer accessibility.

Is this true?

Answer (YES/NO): NO